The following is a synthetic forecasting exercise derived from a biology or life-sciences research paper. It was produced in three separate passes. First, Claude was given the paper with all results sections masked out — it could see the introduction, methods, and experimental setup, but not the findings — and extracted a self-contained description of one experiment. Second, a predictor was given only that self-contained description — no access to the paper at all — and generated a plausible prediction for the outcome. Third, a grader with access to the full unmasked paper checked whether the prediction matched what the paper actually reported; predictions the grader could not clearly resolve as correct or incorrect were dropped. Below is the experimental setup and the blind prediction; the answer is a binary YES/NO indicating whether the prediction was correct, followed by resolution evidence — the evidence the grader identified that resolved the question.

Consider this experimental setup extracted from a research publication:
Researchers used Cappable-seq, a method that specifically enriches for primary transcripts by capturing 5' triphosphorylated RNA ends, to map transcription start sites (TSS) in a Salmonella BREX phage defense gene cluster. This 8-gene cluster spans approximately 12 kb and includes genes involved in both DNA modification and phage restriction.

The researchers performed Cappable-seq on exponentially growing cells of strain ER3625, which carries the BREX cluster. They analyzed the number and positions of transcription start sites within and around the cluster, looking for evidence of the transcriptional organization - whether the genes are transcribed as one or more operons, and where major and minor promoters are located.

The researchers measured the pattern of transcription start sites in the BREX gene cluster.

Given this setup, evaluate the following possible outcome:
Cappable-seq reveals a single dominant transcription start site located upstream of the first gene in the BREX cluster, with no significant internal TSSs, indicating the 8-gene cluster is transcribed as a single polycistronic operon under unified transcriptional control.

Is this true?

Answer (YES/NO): NO